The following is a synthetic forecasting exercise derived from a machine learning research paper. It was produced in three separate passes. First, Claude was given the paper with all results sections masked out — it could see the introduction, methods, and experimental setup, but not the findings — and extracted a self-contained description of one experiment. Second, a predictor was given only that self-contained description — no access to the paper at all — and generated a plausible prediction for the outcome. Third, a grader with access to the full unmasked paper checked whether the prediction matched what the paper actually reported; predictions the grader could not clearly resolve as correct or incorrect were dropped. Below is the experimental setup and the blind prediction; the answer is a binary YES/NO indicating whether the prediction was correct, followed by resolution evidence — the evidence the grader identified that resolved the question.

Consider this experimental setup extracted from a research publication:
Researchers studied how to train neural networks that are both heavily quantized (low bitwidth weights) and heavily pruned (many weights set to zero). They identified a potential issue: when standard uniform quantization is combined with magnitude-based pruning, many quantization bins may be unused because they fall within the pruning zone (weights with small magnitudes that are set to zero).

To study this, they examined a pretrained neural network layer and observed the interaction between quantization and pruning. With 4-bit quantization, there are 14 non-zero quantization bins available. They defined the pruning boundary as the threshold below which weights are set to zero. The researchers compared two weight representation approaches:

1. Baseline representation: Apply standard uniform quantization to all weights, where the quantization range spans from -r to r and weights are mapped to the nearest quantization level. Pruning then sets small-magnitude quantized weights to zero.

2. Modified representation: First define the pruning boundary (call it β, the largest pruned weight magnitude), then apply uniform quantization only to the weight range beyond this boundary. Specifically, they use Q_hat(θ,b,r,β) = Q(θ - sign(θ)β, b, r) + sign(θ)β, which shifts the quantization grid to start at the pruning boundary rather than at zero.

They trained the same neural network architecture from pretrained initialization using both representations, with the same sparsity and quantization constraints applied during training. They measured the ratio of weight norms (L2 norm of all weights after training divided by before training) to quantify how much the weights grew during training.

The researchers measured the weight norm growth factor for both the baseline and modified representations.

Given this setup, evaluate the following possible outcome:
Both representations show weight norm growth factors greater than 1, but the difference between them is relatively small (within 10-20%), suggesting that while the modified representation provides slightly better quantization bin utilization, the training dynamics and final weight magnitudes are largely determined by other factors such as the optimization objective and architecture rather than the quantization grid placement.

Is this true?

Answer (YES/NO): NO